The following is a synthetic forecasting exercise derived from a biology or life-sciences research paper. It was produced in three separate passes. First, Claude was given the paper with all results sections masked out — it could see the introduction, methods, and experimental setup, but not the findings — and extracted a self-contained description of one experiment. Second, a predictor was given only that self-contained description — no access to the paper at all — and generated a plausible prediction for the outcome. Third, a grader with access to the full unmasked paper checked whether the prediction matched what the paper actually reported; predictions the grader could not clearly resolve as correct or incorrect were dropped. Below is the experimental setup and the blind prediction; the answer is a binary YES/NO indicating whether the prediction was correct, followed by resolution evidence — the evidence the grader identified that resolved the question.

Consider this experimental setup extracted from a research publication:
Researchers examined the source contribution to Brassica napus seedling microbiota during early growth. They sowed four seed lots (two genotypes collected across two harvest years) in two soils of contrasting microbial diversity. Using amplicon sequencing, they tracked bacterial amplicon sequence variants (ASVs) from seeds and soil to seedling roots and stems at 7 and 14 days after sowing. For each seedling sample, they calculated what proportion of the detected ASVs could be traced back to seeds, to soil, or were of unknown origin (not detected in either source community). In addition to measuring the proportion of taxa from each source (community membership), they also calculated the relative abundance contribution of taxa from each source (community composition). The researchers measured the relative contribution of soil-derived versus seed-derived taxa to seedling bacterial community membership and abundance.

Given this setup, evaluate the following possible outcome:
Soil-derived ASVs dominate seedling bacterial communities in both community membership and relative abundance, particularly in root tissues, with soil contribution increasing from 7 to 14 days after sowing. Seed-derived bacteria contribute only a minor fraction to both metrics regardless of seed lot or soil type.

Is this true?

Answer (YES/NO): NO